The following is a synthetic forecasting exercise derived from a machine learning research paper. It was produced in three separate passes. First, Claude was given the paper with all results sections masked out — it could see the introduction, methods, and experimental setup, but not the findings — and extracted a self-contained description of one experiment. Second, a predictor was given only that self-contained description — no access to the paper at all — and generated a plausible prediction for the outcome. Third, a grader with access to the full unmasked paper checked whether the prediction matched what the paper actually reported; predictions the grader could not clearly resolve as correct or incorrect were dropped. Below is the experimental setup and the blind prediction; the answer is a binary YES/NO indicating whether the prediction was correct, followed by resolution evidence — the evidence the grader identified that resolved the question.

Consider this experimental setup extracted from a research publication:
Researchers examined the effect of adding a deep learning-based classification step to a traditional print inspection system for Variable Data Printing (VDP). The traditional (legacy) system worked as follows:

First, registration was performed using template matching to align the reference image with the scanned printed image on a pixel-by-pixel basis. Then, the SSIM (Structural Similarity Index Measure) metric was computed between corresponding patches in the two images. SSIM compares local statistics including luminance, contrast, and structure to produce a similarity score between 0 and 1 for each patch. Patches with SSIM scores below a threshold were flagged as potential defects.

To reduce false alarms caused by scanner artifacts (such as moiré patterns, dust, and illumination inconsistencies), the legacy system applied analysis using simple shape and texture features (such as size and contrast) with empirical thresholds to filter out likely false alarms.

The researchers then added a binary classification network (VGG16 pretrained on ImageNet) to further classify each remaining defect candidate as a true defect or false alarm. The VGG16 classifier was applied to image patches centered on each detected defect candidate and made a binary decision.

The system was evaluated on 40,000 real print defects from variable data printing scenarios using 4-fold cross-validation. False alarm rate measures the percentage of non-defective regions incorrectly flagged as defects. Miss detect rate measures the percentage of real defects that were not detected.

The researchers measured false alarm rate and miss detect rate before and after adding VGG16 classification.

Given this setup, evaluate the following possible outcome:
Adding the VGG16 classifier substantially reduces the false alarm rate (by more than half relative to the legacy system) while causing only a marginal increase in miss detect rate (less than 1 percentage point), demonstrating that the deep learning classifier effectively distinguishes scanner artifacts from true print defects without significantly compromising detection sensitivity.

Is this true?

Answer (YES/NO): NO